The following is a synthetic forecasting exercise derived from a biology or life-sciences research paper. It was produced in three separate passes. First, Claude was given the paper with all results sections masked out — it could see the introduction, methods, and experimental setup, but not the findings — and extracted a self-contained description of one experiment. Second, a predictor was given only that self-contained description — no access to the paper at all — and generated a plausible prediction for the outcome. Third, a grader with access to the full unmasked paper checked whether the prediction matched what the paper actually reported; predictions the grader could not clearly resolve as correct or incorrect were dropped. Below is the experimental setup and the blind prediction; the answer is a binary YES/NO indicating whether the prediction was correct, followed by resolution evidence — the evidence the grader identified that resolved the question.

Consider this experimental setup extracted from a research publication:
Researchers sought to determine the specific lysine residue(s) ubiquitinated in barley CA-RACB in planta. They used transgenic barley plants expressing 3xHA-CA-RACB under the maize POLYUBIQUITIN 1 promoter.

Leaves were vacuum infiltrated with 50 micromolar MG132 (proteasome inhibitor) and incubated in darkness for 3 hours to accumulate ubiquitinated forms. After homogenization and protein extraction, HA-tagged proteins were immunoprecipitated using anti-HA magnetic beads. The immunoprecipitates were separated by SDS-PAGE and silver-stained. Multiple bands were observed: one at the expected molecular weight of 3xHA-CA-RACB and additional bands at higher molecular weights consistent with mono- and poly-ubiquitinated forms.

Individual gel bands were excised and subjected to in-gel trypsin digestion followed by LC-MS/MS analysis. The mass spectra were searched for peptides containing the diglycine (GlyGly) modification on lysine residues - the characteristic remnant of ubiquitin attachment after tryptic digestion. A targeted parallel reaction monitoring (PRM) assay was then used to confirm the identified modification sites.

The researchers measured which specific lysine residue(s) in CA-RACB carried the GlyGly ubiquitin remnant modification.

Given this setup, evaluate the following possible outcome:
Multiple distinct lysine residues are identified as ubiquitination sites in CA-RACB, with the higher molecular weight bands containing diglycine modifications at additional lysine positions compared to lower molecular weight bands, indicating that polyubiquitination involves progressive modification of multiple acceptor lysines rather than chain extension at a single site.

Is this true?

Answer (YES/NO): NO